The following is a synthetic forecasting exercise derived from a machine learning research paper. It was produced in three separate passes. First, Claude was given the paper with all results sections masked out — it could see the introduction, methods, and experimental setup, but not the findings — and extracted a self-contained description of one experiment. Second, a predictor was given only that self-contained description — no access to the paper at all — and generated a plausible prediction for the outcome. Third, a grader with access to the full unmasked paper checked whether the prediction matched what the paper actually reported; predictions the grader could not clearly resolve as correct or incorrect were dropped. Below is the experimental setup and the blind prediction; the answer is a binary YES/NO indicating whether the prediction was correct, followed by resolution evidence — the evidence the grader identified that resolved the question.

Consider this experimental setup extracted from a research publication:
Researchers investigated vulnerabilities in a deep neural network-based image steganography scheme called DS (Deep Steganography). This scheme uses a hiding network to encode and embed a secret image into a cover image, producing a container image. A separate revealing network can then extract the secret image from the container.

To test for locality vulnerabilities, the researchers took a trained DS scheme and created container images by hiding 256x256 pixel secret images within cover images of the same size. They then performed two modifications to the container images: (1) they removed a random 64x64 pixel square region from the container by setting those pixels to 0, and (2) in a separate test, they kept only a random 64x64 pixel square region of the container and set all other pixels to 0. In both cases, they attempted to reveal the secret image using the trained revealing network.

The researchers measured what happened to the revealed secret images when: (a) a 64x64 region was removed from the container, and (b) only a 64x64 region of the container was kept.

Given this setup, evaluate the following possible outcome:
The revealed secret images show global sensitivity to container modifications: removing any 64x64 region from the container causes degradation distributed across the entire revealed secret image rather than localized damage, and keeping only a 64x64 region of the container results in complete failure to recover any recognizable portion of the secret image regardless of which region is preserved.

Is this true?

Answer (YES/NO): NO